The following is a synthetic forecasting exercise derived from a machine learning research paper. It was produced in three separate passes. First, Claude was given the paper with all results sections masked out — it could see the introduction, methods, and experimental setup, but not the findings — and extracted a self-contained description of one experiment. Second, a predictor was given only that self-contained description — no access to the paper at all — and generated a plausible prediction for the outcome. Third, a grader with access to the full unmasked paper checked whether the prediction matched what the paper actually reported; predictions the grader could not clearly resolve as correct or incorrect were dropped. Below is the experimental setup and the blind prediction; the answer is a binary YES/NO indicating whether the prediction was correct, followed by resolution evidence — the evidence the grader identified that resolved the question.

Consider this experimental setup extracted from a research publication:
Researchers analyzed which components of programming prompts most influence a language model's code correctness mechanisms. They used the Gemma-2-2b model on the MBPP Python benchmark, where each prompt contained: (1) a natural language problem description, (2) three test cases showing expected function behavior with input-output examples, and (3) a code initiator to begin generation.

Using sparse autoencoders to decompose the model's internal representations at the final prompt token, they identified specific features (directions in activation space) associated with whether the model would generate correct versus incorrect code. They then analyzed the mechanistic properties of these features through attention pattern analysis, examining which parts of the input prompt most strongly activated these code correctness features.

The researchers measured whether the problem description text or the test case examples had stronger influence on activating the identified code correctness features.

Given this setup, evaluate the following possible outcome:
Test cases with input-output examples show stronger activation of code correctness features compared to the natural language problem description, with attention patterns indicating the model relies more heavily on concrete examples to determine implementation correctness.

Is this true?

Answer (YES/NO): YES